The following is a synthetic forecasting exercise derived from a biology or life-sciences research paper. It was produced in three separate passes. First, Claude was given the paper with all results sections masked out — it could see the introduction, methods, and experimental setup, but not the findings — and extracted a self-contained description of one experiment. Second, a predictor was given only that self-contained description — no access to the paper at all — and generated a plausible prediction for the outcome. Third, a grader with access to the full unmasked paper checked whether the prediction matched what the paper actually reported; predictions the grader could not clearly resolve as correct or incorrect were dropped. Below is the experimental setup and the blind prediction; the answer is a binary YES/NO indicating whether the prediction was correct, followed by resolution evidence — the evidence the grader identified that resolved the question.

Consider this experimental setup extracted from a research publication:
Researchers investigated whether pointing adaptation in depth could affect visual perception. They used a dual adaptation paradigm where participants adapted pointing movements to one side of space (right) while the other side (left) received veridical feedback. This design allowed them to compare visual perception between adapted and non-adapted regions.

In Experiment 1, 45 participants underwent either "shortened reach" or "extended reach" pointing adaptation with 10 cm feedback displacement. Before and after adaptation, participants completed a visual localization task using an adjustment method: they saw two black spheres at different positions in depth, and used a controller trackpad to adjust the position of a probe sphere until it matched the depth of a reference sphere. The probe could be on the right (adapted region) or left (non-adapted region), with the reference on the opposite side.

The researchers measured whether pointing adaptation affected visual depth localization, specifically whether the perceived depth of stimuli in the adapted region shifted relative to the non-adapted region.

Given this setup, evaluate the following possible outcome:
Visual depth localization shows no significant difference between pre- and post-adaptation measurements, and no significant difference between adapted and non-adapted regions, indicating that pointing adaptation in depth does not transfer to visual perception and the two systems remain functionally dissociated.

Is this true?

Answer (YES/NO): NO